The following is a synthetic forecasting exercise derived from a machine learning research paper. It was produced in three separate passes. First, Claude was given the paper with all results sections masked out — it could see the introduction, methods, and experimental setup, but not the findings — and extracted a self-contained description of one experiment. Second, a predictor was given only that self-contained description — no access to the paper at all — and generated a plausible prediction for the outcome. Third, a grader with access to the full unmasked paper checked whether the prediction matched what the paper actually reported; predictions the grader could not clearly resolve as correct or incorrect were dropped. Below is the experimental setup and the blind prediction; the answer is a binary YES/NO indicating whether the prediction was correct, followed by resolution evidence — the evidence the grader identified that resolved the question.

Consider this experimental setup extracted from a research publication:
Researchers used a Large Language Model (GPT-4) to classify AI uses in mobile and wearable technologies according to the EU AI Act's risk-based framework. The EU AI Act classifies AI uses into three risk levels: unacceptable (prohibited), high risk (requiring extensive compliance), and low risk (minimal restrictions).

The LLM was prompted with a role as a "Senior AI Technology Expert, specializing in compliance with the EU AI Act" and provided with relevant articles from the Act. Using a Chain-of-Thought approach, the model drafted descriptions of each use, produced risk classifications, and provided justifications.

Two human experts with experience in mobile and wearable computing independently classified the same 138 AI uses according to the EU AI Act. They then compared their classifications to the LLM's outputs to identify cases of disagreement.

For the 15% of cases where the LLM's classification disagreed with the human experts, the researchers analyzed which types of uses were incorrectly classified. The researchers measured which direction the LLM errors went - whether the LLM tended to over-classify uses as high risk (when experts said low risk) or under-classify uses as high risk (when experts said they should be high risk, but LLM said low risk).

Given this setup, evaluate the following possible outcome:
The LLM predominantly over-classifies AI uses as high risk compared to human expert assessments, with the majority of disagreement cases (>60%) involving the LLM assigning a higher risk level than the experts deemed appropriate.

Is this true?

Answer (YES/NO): NO